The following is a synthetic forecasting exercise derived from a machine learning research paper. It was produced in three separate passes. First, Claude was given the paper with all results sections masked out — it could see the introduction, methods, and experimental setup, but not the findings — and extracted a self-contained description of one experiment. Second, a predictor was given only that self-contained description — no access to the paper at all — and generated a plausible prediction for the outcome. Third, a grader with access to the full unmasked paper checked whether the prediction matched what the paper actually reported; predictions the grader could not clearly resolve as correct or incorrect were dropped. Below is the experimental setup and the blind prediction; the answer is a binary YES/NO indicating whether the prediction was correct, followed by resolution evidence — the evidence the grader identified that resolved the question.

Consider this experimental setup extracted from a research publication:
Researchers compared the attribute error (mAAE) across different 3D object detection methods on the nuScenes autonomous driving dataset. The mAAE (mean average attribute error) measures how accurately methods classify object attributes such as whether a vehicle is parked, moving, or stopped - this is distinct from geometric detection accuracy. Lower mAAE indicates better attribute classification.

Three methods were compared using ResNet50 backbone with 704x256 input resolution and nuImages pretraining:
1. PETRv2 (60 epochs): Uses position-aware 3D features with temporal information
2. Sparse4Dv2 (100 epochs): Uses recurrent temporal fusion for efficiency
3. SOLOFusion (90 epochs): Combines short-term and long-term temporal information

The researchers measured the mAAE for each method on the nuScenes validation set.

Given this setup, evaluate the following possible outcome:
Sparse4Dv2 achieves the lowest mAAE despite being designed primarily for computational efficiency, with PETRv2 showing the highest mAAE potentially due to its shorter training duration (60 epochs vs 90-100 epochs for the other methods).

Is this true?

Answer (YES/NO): YES